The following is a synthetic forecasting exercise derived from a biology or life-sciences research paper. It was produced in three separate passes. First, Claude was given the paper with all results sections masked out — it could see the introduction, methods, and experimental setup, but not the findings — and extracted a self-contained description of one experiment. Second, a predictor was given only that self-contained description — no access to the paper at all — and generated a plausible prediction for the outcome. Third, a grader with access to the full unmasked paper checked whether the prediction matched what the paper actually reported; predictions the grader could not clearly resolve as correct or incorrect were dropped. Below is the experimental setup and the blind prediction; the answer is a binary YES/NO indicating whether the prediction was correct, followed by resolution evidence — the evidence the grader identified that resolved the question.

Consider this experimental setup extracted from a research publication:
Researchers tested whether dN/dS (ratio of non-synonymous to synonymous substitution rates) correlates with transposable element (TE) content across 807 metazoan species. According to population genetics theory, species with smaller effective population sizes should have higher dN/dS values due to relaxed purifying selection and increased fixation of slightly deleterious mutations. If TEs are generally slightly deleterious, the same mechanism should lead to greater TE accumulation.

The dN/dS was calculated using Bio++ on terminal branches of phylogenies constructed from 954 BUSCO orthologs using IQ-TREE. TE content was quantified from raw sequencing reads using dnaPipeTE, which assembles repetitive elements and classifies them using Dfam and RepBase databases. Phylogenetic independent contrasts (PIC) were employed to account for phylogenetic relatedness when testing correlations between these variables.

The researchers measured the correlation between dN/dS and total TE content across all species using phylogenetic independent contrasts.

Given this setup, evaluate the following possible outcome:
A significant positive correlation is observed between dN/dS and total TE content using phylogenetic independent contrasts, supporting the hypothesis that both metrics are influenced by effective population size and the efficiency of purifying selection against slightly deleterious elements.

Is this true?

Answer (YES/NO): NO